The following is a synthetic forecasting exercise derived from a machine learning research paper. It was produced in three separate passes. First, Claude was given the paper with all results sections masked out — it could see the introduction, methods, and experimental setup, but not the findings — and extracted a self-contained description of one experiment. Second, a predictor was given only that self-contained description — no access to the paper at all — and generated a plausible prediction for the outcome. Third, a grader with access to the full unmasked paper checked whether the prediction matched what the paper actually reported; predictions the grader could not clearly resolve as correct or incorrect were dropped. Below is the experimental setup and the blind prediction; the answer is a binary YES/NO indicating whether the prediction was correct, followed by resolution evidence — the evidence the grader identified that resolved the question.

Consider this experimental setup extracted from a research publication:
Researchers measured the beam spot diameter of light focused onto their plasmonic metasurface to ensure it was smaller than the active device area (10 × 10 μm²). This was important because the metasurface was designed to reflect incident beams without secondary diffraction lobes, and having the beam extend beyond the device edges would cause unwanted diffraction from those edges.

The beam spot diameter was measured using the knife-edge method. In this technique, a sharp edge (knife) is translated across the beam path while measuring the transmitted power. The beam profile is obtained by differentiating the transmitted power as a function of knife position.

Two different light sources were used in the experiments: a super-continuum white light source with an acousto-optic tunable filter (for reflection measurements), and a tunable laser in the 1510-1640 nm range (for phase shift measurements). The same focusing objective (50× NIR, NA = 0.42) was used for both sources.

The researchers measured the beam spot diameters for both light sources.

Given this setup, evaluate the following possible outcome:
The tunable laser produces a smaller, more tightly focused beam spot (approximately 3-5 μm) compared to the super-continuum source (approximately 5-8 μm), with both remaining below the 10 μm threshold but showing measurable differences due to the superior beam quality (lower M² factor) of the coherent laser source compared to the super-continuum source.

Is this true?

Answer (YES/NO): NO